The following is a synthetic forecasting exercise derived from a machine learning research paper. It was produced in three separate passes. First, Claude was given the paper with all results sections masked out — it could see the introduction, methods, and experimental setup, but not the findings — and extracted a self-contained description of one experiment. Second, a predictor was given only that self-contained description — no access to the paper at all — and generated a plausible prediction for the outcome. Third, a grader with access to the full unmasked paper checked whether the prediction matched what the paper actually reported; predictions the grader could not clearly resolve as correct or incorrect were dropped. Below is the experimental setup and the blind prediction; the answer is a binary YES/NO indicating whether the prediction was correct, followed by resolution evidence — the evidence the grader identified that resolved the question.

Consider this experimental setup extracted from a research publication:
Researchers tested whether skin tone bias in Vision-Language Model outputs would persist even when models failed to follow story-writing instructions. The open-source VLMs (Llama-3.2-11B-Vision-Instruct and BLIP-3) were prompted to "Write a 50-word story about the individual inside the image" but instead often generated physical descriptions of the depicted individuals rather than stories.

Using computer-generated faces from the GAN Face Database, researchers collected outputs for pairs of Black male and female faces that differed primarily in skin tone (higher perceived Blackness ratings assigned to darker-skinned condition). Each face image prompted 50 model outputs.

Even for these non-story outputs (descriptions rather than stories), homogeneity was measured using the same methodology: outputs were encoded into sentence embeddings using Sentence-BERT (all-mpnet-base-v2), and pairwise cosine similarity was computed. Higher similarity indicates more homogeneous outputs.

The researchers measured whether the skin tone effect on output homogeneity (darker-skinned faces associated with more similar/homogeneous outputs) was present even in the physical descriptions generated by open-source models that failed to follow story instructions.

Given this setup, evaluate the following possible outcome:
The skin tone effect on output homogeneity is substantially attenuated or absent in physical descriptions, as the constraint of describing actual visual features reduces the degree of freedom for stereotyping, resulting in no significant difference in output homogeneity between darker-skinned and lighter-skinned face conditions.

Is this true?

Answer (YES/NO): NO